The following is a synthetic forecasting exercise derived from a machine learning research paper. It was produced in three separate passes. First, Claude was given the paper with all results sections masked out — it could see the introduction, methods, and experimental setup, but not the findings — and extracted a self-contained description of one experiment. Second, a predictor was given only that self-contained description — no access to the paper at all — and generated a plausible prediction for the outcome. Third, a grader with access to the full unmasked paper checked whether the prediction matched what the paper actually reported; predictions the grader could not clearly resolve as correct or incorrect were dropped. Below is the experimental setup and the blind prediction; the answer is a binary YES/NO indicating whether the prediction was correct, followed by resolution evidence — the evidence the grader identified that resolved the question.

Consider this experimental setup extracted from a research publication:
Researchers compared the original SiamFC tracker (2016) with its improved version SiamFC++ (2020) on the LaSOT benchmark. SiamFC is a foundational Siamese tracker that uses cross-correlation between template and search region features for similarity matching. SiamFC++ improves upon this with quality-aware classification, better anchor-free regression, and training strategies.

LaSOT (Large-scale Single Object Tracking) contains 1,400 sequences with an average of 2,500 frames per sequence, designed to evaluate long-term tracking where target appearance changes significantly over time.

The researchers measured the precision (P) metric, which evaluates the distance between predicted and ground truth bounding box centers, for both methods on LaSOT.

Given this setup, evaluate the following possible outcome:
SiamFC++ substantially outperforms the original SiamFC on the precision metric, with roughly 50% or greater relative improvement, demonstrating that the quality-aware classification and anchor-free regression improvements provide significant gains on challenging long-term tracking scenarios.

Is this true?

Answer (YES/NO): YES